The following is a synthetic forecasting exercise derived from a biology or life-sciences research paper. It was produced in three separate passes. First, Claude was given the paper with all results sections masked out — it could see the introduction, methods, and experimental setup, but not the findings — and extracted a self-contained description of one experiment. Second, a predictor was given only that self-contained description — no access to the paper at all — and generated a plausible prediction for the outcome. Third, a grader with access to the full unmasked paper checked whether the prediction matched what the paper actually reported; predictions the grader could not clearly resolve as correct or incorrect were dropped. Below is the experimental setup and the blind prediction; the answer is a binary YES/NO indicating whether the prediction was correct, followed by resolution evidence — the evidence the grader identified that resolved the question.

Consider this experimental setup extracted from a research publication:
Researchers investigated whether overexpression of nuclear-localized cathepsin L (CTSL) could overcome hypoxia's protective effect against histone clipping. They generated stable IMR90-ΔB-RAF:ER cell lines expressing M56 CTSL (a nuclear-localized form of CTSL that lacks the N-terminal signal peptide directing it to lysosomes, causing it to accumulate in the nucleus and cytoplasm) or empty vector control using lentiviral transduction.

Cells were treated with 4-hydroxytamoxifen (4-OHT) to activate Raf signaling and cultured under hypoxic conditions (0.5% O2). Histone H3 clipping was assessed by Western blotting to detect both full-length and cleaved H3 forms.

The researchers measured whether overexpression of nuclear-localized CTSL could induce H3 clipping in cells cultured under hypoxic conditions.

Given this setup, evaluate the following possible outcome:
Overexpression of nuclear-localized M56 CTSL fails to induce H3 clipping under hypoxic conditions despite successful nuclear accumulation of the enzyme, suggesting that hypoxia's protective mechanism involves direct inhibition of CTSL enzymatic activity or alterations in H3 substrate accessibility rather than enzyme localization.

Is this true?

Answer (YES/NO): YES